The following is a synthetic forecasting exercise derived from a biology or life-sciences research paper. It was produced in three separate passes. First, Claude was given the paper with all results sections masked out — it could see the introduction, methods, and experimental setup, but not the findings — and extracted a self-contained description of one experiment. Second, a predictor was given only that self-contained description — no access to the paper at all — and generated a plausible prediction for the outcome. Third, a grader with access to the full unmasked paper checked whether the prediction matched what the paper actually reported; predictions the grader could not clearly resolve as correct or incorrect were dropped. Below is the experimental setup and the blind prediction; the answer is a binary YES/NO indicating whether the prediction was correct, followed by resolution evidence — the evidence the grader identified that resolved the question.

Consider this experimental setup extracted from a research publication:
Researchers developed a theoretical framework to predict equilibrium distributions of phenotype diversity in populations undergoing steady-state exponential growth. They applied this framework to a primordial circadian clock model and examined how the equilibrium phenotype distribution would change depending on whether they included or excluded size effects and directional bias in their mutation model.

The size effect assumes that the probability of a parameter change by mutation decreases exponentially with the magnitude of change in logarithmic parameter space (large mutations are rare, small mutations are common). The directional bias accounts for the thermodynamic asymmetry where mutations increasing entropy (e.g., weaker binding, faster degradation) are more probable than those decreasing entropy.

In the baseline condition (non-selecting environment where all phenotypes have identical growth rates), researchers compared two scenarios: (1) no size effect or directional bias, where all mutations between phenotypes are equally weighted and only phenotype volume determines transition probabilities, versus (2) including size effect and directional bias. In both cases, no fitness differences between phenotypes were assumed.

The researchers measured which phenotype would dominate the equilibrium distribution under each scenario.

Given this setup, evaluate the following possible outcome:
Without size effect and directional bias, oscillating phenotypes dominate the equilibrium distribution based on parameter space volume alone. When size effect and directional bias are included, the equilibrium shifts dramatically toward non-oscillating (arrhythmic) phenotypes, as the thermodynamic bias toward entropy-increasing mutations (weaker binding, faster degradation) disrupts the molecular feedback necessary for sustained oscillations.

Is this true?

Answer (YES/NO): NO